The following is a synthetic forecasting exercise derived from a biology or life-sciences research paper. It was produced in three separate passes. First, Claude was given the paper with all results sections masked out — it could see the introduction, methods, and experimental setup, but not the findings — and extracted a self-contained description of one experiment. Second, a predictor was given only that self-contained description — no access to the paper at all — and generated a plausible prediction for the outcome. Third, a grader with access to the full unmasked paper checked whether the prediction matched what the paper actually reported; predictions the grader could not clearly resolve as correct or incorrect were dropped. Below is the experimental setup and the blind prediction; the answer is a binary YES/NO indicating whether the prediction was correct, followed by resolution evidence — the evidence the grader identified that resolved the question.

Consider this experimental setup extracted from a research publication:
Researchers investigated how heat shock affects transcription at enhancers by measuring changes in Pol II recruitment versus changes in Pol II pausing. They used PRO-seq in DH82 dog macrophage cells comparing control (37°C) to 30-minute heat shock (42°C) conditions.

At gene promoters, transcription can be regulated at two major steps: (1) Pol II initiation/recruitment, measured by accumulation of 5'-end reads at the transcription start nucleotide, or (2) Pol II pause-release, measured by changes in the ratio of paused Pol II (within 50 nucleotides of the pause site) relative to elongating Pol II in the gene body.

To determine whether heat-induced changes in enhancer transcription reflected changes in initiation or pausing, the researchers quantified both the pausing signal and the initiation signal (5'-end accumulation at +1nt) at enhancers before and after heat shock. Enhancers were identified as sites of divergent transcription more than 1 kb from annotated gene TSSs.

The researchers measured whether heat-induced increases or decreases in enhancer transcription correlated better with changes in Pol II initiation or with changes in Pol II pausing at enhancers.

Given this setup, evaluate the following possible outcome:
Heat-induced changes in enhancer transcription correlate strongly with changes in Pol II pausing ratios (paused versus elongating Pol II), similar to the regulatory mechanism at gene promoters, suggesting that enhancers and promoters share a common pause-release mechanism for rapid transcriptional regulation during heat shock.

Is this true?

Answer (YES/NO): NO